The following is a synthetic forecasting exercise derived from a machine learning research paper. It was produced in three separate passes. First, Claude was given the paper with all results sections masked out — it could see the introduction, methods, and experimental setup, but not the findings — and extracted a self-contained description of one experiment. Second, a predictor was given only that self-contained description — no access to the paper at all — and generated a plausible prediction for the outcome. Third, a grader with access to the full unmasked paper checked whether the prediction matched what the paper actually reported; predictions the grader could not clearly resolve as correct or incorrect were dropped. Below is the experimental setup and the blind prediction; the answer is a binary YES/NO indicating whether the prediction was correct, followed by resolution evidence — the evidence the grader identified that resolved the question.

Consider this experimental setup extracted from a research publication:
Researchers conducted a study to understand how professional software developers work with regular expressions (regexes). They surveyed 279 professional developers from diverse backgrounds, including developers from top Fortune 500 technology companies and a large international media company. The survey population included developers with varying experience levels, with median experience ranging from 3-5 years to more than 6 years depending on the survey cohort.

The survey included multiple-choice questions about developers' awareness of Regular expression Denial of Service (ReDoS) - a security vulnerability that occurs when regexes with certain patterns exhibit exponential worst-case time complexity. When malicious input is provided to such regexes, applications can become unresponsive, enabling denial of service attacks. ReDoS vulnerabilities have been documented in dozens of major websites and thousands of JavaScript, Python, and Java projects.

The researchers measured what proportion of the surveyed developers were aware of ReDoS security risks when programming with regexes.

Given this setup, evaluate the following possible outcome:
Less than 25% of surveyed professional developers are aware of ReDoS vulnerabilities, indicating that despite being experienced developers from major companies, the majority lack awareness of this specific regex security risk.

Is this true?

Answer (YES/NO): NO